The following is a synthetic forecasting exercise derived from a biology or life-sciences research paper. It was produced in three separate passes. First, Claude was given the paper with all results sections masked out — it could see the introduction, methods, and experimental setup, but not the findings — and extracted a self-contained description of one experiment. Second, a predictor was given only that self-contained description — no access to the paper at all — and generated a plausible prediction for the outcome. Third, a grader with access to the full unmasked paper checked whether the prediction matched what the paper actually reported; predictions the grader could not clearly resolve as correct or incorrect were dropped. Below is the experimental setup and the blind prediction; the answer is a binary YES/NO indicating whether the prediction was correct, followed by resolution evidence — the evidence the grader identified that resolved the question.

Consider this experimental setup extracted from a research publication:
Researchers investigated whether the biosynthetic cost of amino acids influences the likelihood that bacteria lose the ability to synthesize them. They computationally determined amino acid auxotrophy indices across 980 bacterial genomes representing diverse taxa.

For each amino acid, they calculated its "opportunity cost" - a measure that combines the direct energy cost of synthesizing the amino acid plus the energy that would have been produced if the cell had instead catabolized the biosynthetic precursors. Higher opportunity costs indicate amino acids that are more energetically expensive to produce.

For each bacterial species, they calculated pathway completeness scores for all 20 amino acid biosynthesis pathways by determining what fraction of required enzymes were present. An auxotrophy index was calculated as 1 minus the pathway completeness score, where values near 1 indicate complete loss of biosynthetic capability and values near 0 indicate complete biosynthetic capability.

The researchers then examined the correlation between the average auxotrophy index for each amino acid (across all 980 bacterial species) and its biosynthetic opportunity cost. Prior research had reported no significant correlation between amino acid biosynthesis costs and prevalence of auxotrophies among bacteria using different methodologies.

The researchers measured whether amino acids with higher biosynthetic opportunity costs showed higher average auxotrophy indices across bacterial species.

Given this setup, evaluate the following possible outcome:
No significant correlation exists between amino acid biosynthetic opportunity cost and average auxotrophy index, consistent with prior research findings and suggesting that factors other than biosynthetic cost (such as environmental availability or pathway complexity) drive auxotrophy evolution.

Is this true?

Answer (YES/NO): NO